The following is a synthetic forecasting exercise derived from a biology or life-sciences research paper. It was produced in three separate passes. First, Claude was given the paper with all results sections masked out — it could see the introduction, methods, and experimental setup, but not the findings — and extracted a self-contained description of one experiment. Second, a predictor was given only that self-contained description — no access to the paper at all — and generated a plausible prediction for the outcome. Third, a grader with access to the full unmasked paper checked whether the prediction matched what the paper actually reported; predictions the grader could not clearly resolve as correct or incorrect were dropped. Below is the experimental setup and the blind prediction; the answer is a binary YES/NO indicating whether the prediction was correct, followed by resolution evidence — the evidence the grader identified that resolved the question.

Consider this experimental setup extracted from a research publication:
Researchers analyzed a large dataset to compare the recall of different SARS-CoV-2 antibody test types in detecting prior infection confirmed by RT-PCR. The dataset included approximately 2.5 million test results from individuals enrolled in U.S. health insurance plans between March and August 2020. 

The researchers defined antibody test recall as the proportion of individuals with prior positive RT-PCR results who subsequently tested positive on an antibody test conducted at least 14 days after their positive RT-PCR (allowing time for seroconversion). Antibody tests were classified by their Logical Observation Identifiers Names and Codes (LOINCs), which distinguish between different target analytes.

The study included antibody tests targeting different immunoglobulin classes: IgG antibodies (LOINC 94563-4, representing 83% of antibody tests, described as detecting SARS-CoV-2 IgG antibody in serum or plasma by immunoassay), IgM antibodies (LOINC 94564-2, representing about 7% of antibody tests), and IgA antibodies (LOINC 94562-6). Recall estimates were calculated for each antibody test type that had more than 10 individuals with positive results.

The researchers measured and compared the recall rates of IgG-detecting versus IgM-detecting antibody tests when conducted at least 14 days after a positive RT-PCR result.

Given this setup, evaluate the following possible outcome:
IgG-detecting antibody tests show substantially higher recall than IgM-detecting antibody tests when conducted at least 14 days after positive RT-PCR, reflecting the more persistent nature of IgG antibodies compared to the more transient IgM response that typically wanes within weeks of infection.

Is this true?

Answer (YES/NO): YES